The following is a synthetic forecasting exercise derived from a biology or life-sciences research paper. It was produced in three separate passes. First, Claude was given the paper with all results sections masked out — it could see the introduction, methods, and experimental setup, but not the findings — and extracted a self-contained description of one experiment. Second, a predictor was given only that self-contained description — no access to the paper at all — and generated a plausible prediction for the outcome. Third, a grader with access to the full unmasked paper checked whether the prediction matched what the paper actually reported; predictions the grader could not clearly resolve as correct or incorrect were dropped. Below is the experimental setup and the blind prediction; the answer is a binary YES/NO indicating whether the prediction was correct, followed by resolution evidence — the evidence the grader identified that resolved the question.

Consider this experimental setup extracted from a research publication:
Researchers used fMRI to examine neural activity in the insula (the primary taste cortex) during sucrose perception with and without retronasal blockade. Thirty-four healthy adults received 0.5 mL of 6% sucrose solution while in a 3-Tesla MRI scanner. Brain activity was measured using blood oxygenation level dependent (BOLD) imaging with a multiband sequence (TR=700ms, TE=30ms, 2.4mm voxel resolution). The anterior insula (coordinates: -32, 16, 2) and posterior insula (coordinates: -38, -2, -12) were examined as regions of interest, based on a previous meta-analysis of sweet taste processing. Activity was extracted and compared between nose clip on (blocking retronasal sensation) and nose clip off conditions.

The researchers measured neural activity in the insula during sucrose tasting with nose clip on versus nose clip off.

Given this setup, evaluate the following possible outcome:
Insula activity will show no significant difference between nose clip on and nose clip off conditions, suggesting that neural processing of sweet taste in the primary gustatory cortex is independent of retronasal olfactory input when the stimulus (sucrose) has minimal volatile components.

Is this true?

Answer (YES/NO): NO